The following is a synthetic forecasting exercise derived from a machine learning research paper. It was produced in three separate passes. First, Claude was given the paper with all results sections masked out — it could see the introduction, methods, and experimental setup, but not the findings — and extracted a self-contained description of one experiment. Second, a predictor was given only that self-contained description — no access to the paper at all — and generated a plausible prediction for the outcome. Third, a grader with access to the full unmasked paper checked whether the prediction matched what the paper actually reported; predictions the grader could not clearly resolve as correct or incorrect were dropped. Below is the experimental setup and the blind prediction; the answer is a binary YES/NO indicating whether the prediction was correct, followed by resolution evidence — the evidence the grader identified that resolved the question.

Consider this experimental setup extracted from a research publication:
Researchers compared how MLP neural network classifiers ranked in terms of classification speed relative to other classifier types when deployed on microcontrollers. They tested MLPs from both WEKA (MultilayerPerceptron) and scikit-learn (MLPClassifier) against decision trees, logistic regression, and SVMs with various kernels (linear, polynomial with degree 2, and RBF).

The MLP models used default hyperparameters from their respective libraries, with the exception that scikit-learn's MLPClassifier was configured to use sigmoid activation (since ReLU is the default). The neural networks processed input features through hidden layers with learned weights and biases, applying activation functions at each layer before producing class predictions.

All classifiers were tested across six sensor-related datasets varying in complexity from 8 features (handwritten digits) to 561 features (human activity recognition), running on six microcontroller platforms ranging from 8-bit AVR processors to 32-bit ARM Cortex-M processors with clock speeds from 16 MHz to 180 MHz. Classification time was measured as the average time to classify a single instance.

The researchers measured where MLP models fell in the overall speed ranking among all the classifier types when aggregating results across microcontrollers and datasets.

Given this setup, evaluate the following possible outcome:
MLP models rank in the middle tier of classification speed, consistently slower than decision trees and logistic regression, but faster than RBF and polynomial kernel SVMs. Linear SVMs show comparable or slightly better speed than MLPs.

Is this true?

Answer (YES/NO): YES